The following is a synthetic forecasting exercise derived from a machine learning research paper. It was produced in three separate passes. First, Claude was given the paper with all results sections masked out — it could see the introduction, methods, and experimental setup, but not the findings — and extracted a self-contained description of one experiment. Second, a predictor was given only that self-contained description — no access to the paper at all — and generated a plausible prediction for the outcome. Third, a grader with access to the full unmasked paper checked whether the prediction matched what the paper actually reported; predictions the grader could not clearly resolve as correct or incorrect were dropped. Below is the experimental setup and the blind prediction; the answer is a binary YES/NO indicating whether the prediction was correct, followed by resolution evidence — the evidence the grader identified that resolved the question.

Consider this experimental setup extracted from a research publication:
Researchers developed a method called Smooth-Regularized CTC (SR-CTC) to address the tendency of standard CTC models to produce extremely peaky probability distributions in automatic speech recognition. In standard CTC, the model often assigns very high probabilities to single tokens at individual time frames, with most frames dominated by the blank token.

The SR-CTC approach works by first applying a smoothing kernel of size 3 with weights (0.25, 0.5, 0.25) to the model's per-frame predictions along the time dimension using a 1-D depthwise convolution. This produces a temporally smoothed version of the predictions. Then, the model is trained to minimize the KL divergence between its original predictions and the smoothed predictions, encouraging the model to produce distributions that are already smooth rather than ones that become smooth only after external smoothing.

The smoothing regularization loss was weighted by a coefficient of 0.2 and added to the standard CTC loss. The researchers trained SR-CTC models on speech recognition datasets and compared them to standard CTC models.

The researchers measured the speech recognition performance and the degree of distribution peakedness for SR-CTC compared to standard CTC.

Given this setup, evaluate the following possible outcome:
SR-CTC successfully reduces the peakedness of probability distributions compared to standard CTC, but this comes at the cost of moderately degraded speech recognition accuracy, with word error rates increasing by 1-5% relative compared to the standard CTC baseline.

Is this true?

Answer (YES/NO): NO